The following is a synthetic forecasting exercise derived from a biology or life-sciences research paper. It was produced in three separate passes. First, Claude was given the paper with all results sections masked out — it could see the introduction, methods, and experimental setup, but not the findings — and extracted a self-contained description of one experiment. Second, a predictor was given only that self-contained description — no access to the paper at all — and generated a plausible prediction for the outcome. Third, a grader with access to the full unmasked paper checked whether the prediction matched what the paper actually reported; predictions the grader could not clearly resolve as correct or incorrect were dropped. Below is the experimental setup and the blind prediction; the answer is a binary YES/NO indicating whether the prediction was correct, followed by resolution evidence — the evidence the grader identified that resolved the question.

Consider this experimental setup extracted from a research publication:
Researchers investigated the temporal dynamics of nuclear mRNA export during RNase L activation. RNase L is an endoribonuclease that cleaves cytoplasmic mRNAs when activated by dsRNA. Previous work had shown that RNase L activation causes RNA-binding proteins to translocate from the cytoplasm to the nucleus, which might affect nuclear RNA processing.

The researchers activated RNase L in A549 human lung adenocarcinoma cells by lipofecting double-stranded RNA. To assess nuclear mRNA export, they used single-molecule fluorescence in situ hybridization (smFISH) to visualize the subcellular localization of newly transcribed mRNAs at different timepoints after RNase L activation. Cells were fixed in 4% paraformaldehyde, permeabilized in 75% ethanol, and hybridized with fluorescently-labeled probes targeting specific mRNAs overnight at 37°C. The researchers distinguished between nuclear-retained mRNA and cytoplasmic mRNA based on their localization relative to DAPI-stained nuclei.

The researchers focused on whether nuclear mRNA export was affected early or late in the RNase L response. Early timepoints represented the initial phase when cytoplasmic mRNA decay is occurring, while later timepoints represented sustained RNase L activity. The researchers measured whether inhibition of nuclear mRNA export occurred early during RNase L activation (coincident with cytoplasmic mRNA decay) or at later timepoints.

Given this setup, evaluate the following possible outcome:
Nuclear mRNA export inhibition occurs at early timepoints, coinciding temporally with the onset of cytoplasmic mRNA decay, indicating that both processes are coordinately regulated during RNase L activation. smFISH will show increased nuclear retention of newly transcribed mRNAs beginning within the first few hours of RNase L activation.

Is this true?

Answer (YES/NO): NO